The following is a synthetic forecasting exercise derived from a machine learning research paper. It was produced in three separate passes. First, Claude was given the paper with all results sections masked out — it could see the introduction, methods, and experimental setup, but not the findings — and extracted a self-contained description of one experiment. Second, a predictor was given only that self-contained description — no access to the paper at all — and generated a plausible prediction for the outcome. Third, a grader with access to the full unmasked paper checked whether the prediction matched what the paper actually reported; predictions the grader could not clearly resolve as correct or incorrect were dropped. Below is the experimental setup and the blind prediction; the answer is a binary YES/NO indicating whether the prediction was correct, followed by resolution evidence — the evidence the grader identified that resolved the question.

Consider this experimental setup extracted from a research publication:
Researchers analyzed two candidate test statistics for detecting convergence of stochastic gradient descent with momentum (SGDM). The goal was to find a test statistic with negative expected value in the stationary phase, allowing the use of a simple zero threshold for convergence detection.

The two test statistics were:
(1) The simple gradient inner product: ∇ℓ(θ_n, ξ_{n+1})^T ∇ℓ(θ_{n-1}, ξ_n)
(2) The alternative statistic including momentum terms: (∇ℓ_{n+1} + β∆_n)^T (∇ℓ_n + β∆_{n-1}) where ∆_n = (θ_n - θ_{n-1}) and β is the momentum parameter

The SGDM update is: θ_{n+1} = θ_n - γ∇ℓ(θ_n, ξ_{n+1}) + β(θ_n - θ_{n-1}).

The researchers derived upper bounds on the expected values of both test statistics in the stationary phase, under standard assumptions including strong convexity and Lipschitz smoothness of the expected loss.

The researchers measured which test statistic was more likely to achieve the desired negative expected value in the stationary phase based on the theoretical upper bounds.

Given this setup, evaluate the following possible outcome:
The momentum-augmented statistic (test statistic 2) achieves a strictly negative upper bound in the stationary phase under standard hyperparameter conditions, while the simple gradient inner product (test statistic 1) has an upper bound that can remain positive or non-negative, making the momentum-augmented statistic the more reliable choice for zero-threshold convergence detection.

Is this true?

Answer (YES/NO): NO